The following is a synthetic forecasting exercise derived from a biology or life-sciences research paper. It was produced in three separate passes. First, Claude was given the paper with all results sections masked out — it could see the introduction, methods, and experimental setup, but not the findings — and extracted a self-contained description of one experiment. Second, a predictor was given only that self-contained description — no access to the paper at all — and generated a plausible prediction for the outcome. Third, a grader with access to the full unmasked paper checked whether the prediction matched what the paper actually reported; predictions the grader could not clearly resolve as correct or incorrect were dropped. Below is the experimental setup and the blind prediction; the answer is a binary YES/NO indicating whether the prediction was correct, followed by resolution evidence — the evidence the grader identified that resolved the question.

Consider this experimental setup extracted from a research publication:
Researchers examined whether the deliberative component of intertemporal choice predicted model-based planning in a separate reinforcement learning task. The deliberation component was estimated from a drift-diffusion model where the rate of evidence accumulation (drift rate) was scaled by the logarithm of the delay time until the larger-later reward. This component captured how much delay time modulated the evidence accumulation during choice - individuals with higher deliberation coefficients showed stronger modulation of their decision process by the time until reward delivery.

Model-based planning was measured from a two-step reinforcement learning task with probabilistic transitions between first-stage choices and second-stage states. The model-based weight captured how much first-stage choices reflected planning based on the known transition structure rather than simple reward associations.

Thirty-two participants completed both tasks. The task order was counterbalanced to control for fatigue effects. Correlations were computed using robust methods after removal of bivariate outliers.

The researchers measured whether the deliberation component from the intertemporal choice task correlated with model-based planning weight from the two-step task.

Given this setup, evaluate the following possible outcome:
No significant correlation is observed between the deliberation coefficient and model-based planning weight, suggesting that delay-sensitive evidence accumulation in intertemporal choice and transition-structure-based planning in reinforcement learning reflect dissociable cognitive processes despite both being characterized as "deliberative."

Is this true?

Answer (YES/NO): NO